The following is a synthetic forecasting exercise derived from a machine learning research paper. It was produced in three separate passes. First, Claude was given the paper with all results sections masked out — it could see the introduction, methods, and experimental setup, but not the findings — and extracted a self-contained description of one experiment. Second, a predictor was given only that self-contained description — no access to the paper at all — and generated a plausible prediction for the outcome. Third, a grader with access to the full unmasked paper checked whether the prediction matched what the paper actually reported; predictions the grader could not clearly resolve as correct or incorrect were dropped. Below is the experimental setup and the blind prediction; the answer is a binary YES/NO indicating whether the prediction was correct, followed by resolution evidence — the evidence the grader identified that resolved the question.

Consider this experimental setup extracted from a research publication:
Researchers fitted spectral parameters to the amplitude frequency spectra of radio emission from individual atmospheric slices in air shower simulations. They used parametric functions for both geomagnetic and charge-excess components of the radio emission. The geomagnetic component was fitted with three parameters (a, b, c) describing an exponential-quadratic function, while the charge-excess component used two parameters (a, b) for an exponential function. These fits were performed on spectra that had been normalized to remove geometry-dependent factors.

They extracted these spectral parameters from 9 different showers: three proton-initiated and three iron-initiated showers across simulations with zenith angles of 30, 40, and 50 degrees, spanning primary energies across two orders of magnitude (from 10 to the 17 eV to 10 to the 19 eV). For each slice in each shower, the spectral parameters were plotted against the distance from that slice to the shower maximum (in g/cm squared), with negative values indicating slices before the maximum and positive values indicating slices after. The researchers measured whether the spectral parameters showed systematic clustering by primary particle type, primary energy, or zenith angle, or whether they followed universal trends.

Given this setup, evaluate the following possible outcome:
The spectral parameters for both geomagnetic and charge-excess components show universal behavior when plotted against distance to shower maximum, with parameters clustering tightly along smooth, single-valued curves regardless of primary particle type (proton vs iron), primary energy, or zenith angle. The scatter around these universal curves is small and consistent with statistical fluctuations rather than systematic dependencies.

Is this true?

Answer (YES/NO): YES